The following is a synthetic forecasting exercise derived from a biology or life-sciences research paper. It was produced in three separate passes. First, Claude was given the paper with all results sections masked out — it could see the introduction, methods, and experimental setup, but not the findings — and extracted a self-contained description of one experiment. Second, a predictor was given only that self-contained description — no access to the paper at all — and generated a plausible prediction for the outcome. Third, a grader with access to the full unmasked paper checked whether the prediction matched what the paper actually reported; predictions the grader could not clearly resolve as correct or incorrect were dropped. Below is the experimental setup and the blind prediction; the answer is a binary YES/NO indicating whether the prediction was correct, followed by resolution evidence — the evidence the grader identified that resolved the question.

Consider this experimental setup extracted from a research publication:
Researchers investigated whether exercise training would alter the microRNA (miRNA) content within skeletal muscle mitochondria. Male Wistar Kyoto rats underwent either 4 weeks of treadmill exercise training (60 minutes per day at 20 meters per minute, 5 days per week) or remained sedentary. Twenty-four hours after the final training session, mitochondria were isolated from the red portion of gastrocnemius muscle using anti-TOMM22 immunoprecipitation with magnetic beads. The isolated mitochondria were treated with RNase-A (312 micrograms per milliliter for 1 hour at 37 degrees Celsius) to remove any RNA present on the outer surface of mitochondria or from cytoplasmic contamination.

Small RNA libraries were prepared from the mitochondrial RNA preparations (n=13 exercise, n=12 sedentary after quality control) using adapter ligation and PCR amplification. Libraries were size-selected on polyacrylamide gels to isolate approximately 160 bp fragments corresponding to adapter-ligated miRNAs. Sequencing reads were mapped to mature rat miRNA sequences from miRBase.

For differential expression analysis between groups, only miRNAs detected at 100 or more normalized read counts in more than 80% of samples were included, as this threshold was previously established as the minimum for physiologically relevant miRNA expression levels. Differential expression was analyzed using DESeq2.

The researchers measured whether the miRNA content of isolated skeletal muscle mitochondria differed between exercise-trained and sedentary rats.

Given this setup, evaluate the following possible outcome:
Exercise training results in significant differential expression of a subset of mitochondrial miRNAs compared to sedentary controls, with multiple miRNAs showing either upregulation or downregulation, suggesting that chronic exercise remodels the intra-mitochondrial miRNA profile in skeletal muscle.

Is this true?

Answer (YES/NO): NO